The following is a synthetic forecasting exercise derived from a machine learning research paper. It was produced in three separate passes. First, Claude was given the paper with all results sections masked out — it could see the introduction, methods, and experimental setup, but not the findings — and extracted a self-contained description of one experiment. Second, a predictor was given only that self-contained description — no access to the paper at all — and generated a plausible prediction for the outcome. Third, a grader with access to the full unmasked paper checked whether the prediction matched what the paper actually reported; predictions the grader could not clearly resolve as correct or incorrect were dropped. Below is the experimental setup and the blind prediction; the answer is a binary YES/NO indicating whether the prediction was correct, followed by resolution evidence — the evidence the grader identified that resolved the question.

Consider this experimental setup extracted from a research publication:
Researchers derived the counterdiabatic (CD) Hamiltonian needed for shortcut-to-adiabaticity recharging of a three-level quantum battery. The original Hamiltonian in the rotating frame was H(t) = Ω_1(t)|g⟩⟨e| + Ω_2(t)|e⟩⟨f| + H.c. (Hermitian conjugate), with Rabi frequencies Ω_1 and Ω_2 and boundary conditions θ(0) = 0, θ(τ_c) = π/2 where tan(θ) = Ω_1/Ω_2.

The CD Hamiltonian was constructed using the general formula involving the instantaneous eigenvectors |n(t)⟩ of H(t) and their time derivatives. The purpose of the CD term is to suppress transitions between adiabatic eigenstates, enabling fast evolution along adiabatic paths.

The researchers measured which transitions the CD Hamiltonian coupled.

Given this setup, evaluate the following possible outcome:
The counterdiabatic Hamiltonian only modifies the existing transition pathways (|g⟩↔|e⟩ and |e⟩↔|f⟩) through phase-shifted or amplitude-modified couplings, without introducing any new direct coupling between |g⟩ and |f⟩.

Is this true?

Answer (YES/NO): NO